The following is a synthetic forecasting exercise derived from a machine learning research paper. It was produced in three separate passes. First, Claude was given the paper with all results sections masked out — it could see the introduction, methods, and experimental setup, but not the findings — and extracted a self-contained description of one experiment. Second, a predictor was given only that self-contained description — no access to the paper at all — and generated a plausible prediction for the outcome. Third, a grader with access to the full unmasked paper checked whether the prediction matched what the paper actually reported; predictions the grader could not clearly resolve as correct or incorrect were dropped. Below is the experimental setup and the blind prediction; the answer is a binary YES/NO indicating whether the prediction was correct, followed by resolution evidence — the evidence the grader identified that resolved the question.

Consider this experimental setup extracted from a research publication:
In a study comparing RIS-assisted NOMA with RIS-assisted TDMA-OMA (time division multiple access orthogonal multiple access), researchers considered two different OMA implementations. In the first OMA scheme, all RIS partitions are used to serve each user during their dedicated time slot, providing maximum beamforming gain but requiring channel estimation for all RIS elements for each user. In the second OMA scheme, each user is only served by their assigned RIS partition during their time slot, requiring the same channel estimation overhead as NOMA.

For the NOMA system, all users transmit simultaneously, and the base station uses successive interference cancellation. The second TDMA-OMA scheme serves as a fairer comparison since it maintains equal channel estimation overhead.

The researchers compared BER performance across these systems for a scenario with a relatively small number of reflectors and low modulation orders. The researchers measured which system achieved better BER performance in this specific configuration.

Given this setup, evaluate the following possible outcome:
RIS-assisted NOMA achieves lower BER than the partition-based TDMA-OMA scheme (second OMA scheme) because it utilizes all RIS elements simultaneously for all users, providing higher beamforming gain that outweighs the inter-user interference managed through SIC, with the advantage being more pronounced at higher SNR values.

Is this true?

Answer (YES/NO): NO